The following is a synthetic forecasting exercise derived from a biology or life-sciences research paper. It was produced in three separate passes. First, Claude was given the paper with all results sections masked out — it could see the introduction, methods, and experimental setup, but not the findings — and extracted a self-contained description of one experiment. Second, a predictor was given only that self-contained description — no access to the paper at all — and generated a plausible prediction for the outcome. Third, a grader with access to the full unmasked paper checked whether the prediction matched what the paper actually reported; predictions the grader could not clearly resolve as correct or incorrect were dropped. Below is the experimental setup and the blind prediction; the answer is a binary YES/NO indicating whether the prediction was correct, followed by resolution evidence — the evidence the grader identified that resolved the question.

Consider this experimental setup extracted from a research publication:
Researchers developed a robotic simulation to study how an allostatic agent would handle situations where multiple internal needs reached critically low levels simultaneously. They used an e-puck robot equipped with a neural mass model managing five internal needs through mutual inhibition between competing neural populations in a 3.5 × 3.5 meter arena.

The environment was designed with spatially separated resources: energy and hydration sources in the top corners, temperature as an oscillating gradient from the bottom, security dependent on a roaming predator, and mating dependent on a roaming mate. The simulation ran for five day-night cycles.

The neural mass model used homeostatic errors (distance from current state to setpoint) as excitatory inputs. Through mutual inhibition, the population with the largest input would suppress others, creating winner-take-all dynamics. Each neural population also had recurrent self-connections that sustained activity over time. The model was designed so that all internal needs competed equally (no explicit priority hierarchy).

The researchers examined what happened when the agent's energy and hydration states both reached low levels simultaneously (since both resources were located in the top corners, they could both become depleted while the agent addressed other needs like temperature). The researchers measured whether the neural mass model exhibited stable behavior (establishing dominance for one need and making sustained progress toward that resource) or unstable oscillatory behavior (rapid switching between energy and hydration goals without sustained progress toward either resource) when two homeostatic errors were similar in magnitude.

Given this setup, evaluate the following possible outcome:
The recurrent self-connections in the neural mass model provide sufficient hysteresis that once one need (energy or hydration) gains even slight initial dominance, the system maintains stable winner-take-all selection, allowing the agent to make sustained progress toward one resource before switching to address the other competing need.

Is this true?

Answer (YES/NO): YES